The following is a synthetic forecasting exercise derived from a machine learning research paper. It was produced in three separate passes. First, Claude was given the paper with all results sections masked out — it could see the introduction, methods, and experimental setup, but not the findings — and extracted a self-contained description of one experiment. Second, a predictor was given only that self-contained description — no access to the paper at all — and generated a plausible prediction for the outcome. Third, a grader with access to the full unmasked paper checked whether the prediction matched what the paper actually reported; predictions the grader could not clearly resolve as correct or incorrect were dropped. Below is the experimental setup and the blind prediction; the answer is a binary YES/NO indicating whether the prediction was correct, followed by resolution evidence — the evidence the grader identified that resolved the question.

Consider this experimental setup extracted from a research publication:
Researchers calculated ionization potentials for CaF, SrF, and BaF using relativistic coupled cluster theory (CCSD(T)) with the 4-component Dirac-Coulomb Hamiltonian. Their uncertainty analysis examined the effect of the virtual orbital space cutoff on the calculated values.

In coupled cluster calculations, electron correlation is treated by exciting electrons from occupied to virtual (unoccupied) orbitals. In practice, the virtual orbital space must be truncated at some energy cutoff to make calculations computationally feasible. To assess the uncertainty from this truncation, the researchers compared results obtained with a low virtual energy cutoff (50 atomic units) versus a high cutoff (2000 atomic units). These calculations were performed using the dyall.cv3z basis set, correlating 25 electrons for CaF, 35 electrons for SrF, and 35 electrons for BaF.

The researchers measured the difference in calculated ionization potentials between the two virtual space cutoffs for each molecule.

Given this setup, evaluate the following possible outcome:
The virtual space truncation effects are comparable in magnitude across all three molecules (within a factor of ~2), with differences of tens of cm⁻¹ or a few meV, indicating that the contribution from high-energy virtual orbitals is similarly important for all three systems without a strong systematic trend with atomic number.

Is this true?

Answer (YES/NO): NO